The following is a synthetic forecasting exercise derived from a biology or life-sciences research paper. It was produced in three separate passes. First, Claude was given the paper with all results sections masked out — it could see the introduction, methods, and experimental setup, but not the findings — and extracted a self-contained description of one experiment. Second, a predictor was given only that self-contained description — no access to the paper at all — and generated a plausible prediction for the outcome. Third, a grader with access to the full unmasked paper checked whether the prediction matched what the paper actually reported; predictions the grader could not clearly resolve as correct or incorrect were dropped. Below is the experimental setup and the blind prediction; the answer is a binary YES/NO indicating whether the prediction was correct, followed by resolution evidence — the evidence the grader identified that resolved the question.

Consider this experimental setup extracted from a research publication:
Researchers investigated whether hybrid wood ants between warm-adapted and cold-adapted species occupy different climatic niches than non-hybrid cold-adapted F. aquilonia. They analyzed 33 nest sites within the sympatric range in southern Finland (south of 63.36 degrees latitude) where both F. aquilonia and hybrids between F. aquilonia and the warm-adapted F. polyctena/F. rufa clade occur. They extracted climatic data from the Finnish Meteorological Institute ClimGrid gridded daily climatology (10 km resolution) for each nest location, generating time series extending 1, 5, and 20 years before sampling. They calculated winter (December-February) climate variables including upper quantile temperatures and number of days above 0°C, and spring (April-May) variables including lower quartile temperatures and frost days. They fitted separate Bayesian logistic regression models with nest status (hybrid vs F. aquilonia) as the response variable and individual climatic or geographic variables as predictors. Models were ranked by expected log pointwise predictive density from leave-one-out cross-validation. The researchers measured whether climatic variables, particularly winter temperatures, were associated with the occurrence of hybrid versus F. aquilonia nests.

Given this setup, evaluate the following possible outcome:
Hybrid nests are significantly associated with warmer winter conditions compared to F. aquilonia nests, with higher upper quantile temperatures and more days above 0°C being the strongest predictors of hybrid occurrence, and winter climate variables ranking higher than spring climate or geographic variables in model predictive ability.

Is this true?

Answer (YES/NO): YES